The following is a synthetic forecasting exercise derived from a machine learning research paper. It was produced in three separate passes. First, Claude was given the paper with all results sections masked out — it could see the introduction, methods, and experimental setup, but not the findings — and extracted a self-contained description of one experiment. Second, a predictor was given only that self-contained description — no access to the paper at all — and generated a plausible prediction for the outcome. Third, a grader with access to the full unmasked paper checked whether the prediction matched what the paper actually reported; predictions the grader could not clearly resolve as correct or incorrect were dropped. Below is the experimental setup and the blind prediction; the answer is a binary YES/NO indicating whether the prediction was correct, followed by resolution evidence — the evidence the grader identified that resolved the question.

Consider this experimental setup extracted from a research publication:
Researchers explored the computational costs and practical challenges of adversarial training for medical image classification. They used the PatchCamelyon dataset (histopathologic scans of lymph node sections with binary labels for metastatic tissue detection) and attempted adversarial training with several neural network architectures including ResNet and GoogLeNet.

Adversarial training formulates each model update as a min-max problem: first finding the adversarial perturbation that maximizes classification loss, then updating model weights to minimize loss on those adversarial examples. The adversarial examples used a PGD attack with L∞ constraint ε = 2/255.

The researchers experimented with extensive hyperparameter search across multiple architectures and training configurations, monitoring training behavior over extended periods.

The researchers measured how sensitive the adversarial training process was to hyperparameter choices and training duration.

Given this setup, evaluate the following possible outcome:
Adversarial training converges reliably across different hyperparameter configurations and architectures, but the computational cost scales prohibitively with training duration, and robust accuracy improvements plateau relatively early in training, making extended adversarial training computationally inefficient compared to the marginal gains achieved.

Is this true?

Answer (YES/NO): NO